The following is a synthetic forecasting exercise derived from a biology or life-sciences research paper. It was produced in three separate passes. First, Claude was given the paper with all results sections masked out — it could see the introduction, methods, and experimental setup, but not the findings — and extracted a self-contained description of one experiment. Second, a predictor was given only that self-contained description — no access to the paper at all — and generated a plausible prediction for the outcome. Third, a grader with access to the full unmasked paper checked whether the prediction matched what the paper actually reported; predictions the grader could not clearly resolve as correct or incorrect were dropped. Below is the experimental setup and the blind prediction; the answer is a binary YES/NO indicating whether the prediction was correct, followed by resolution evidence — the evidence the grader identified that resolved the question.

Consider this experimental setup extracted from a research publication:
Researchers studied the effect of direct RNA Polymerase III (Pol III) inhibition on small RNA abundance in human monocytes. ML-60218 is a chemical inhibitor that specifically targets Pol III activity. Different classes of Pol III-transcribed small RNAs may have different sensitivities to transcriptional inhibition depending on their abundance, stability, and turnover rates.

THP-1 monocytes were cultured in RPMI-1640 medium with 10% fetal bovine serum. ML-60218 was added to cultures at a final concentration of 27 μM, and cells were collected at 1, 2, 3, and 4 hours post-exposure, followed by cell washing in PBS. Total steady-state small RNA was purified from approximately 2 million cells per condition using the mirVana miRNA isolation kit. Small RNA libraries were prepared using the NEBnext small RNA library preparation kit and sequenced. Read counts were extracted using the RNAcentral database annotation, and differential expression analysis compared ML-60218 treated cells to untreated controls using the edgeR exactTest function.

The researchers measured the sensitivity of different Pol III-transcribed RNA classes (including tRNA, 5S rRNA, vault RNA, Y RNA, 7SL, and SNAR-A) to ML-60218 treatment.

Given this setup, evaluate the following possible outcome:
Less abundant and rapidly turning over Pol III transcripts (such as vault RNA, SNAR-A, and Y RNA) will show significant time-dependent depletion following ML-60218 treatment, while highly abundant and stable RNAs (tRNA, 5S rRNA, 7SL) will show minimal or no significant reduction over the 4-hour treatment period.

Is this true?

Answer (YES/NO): NO